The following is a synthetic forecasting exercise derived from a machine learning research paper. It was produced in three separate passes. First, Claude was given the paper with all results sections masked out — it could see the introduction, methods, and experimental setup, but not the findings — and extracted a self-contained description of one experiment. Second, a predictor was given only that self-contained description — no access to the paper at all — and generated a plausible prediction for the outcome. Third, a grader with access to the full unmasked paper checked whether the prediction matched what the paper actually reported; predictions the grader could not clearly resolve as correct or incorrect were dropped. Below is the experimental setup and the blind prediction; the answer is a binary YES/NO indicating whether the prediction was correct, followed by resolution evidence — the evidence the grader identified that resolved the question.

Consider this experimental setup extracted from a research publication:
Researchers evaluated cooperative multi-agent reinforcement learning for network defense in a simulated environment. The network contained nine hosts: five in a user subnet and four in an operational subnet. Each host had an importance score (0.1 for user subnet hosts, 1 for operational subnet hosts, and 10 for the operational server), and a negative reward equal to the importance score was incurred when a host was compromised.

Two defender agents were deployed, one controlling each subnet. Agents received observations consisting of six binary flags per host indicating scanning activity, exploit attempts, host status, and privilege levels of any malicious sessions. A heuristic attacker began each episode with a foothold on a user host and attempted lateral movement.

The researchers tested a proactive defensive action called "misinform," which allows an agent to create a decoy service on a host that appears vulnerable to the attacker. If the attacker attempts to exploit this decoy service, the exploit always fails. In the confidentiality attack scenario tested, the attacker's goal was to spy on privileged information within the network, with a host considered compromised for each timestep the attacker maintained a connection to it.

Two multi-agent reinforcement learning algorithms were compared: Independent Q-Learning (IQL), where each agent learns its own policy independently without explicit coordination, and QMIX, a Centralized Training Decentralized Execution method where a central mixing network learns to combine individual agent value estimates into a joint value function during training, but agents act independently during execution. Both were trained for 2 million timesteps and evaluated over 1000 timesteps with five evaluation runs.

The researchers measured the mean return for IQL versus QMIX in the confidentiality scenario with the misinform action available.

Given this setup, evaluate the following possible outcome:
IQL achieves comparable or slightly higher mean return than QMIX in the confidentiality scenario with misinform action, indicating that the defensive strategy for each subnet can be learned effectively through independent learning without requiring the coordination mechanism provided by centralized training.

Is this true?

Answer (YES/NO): NO